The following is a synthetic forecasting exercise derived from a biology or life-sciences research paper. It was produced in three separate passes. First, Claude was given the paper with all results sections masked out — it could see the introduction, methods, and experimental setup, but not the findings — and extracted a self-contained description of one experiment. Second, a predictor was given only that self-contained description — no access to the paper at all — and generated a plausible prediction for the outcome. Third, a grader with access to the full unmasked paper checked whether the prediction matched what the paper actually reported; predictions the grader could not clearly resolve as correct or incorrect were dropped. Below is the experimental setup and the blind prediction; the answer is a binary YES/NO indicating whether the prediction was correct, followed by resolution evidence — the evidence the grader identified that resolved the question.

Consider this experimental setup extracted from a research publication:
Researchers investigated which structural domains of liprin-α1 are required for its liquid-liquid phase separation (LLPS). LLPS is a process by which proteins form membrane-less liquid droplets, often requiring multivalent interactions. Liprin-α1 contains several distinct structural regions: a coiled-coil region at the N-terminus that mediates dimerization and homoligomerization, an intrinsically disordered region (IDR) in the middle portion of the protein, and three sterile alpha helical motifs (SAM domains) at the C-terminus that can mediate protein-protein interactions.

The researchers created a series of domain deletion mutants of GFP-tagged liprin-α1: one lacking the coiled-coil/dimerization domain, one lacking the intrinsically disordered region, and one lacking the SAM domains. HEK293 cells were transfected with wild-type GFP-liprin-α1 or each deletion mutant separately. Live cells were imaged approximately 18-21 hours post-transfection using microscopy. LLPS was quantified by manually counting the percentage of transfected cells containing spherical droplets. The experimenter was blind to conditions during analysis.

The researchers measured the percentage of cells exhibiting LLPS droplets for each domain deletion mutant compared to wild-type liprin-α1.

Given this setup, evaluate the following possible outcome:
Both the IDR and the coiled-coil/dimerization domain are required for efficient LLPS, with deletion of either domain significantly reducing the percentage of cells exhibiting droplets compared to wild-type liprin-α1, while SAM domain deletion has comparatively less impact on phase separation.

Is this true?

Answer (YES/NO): NO